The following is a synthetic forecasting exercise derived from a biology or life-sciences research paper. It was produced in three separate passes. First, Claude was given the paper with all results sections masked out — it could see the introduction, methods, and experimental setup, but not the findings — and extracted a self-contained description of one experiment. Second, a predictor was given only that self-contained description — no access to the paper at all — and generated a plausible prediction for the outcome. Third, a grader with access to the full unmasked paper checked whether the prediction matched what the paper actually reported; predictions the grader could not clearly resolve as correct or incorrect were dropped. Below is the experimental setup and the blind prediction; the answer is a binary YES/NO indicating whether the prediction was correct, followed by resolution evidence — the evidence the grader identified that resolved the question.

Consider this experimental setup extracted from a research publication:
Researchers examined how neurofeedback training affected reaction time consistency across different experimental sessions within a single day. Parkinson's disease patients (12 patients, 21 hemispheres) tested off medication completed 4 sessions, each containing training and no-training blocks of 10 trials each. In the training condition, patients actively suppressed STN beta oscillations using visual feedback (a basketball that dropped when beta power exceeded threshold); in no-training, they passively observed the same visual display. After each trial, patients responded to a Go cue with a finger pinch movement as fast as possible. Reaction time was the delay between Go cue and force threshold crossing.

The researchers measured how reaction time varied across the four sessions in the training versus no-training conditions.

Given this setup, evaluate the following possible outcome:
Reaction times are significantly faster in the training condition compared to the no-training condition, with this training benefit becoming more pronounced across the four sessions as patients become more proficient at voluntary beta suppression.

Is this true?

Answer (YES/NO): NO